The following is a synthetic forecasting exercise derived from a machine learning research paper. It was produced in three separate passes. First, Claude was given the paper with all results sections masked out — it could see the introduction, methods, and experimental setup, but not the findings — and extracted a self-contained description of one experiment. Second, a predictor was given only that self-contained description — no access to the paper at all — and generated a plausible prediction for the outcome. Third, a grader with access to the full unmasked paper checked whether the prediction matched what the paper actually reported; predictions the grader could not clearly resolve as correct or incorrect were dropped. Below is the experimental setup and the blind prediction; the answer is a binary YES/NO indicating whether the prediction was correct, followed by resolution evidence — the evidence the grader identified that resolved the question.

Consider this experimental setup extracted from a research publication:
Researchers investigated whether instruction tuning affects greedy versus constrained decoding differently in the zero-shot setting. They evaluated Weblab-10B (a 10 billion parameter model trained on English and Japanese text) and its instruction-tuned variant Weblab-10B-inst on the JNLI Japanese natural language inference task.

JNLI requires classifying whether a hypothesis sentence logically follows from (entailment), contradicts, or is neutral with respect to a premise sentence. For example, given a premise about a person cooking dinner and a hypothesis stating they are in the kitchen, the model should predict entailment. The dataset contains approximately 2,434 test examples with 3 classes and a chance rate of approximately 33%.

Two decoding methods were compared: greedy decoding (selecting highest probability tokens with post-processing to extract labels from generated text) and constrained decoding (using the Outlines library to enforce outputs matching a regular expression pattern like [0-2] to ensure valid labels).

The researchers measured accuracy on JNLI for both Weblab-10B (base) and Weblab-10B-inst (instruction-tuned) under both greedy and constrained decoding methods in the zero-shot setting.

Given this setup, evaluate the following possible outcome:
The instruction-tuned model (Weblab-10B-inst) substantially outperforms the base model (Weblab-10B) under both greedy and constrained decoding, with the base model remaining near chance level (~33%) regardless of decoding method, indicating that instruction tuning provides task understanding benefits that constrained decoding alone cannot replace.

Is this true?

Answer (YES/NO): NO